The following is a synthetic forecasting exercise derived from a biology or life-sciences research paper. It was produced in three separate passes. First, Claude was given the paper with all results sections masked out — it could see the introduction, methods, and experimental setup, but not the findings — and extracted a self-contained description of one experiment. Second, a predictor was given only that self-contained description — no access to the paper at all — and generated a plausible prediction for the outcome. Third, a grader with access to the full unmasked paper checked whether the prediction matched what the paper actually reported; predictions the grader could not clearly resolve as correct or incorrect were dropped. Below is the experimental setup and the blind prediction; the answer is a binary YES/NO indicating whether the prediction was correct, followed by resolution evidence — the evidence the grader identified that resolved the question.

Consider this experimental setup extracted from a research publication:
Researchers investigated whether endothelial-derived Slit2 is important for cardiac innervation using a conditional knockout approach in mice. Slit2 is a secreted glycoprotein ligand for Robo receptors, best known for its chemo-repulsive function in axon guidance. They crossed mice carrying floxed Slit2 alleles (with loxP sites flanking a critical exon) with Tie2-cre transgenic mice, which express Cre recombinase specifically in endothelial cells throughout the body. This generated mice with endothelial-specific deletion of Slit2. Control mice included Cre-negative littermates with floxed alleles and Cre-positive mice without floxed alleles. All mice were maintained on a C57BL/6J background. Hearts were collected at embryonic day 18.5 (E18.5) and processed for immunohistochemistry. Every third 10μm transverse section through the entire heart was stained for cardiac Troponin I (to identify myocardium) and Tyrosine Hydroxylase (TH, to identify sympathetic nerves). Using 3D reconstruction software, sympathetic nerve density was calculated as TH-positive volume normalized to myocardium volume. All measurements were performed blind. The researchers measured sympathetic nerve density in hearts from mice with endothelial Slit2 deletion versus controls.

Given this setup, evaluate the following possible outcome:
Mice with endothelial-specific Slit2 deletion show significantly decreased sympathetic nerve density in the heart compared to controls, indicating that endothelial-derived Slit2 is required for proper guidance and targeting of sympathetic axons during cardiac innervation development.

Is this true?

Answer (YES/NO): YES